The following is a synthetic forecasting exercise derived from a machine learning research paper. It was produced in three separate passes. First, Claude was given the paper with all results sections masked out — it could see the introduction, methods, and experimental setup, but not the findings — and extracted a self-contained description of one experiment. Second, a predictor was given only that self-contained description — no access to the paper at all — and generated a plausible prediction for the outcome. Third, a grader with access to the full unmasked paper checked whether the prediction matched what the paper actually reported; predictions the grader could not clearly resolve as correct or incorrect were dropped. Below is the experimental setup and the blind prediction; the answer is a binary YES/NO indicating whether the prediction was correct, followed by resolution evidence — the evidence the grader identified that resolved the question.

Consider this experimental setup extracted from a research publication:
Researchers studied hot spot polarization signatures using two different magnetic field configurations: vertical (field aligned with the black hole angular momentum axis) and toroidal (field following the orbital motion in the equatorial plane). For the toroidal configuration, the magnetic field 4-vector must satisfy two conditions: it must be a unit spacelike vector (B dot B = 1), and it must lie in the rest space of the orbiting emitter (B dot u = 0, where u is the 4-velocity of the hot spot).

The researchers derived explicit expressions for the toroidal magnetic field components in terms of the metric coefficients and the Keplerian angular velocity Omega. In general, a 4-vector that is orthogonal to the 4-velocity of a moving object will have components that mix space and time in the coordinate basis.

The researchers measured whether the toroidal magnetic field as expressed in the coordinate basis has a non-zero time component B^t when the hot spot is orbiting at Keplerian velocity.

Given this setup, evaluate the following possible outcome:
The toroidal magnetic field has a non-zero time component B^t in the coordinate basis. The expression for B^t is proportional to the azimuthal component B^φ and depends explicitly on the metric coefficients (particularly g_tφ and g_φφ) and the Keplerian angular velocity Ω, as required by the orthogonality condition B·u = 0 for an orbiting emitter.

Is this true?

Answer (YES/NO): NO